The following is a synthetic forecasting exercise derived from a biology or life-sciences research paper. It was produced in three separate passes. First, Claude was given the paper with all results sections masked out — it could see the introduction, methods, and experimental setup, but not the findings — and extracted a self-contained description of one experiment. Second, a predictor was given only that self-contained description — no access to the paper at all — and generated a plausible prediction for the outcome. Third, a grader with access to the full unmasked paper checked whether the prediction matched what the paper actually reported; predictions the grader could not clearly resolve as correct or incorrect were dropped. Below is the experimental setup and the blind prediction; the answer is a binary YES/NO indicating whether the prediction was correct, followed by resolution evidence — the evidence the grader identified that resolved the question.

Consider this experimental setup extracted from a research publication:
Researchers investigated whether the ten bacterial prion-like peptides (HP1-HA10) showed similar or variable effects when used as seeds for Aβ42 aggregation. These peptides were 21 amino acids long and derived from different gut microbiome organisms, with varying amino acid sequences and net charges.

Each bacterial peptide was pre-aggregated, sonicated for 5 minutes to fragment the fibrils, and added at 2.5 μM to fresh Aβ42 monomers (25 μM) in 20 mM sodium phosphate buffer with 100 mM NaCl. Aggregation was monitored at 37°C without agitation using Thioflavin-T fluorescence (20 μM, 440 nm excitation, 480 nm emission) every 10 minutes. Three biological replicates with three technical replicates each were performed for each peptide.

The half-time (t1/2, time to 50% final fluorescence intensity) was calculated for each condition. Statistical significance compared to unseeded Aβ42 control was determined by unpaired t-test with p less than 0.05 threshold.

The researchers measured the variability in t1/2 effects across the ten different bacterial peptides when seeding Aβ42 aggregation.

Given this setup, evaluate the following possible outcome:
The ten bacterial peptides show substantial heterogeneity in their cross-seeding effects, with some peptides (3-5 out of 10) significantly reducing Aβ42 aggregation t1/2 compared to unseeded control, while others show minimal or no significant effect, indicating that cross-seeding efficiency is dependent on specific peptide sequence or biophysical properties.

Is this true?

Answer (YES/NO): NO